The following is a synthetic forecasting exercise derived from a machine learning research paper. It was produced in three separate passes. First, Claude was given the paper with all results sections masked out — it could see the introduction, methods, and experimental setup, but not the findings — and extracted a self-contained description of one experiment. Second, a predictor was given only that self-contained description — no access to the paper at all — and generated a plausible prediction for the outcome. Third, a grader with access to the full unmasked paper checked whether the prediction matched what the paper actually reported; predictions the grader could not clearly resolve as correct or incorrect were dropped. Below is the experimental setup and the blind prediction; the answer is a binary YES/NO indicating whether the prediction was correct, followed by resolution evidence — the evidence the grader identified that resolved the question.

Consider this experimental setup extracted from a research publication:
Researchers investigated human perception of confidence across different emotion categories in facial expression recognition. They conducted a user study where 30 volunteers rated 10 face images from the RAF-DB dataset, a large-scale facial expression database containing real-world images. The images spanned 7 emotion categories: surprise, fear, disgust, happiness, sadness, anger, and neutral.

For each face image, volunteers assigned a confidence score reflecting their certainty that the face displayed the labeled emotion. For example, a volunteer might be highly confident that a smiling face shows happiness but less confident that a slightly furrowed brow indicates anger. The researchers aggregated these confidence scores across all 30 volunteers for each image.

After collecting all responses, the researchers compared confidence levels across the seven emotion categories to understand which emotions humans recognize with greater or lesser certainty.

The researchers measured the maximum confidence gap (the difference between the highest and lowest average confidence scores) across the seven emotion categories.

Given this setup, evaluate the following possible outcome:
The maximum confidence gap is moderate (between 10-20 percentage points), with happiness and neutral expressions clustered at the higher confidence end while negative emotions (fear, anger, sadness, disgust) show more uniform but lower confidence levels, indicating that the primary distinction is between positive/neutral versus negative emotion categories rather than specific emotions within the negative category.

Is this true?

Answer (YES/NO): NO